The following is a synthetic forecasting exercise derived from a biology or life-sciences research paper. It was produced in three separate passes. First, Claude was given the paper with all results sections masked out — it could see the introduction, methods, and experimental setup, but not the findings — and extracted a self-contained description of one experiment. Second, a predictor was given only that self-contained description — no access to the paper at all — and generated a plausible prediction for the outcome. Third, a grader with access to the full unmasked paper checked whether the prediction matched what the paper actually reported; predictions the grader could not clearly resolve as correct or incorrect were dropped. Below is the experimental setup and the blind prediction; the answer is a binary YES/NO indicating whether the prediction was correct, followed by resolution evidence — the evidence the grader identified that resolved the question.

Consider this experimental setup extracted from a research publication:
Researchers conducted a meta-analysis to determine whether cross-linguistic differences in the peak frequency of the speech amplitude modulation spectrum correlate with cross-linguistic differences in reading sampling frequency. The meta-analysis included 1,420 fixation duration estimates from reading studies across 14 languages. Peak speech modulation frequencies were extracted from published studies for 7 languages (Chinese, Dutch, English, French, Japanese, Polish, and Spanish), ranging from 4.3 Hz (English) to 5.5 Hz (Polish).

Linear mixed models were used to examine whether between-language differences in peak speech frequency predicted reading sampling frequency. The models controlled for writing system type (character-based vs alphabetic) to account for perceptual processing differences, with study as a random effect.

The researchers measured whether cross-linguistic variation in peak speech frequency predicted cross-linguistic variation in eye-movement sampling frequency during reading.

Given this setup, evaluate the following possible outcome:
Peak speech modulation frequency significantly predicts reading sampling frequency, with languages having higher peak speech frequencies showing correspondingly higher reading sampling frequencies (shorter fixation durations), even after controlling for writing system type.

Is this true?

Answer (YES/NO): NO